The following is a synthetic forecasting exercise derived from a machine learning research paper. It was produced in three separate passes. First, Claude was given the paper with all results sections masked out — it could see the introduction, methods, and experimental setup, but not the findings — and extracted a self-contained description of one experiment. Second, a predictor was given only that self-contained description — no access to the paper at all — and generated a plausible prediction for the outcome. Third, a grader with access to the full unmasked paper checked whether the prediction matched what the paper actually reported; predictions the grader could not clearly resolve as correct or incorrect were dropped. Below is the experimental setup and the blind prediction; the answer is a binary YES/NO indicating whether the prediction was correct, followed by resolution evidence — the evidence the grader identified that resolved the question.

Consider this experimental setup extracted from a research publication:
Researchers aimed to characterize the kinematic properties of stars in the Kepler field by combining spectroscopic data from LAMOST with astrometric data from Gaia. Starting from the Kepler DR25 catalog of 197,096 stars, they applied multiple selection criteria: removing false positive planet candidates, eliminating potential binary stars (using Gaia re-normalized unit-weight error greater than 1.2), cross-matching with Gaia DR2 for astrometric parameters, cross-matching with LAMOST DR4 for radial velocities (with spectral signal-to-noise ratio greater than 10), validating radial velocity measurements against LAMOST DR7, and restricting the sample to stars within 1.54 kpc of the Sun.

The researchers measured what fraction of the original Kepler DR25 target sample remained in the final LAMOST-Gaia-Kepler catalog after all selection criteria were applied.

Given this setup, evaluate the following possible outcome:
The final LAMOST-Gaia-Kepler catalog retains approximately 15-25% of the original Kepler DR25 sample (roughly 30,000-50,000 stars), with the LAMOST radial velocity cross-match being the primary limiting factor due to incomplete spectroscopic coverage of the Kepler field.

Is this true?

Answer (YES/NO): YES